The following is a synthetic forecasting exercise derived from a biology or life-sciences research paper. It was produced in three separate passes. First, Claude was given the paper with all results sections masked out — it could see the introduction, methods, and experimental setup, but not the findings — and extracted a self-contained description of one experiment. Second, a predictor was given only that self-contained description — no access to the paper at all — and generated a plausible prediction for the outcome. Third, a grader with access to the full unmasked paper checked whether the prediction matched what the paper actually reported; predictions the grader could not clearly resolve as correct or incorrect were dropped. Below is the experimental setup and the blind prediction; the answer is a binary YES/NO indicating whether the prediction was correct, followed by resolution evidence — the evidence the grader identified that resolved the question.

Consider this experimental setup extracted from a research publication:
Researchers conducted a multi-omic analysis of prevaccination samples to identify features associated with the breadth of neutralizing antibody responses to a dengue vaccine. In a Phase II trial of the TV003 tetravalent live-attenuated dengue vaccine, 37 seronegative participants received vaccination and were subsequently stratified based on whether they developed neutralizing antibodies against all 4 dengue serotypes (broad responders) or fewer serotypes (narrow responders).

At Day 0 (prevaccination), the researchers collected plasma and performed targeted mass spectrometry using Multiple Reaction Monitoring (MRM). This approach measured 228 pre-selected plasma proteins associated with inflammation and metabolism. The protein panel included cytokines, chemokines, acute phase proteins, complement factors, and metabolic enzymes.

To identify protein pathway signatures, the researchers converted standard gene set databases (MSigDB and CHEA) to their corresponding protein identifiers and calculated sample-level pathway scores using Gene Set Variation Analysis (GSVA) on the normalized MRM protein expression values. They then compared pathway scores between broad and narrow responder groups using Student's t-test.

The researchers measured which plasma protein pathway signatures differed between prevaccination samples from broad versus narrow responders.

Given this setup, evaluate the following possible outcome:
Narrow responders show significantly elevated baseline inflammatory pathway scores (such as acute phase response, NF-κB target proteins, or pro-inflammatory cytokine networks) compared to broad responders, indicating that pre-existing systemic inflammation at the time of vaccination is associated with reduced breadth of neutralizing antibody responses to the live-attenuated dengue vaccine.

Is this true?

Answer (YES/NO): YES